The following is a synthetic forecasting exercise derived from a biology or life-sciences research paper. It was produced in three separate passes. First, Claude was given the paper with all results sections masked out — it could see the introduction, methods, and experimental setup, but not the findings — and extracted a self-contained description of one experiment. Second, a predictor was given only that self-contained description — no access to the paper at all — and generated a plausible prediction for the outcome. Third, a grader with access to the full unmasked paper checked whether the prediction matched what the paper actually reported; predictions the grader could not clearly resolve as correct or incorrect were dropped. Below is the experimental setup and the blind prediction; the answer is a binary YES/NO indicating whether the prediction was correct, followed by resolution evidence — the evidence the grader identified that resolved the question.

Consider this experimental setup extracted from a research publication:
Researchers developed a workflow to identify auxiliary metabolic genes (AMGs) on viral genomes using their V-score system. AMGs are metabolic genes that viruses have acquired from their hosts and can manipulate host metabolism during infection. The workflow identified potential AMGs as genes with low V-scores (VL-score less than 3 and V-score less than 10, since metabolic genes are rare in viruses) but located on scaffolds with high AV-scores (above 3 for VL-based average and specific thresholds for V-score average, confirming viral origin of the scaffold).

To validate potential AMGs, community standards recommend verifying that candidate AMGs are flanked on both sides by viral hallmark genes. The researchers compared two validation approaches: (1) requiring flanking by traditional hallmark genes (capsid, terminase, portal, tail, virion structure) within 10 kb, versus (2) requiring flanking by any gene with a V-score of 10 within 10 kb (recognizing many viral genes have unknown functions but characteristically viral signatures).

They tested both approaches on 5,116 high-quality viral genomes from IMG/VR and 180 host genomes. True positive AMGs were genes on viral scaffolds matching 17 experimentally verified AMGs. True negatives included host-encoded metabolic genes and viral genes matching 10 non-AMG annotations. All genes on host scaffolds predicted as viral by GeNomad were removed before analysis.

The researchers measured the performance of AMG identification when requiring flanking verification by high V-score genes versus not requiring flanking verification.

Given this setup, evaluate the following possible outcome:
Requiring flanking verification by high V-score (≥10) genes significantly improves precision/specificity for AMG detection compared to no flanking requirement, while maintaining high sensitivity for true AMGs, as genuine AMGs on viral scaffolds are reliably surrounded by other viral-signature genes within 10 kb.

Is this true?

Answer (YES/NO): NO